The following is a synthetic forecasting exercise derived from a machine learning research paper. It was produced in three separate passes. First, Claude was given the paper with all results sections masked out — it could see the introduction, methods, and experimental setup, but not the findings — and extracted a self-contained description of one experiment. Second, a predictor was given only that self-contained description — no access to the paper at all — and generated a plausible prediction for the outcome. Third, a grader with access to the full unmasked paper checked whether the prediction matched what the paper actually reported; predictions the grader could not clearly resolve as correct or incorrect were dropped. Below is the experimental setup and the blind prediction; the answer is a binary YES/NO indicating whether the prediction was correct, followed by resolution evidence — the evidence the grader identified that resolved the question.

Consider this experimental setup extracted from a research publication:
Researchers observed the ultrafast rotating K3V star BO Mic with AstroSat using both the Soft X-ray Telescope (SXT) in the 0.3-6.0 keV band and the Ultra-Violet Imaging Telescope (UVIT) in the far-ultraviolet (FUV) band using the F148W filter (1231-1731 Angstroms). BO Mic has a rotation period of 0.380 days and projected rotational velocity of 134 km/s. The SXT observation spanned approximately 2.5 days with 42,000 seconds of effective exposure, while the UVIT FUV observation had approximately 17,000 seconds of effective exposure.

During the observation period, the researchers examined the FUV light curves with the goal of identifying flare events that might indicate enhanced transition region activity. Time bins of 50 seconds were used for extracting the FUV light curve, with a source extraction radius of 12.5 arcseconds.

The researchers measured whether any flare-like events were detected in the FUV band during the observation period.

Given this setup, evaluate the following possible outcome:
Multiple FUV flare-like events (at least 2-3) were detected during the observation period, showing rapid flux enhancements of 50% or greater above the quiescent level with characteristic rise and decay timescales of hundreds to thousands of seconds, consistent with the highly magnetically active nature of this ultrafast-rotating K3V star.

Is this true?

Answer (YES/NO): NO